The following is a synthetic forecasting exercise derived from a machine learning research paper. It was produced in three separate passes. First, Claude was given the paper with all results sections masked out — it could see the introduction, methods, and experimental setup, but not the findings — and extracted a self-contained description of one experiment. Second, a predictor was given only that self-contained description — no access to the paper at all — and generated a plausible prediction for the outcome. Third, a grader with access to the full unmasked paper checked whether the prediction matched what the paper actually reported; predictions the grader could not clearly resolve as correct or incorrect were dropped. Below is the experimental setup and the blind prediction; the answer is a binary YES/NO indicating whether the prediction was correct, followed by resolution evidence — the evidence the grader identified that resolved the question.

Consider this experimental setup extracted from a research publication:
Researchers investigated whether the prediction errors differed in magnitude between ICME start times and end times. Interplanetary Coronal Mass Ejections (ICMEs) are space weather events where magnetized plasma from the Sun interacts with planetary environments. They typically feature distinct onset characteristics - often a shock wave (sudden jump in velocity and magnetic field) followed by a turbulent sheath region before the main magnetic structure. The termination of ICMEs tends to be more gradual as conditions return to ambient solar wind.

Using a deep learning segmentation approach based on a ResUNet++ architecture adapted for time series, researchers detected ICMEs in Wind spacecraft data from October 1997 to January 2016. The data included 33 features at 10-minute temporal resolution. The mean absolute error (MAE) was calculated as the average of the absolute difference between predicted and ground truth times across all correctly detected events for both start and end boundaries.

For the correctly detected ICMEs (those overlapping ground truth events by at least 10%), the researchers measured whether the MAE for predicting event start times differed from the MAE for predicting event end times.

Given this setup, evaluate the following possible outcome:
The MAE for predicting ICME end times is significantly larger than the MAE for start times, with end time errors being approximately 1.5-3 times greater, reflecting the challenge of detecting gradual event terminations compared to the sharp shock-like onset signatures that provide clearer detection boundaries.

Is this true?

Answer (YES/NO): NO